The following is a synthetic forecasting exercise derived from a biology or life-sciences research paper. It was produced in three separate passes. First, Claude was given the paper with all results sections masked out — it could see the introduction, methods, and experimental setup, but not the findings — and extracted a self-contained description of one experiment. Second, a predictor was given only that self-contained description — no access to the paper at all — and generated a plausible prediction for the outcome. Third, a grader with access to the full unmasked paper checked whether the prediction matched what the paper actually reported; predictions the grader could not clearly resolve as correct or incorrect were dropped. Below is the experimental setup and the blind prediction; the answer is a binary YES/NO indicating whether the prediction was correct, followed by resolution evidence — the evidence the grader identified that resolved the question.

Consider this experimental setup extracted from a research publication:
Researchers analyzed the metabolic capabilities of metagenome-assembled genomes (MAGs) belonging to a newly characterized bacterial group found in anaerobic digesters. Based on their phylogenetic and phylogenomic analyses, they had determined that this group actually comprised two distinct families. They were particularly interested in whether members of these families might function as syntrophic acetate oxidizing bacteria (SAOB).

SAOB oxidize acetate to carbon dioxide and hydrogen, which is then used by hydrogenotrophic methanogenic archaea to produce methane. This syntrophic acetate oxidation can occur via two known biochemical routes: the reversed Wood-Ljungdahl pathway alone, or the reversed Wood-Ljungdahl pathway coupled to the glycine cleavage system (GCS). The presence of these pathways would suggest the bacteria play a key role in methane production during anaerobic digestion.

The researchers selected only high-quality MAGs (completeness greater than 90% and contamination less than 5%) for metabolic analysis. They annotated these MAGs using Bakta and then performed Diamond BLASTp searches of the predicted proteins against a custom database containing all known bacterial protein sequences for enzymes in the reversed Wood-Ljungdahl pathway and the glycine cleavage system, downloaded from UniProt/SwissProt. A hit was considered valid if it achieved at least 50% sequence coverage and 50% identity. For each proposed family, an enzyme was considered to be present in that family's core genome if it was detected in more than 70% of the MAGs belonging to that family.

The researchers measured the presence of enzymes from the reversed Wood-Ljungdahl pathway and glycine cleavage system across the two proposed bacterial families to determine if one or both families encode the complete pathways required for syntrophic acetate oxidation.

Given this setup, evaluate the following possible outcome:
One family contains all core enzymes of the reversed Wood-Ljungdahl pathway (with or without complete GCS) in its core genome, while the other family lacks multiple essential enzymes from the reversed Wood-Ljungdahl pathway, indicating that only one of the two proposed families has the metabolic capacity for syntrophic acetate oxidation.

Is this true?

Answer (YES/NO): NO